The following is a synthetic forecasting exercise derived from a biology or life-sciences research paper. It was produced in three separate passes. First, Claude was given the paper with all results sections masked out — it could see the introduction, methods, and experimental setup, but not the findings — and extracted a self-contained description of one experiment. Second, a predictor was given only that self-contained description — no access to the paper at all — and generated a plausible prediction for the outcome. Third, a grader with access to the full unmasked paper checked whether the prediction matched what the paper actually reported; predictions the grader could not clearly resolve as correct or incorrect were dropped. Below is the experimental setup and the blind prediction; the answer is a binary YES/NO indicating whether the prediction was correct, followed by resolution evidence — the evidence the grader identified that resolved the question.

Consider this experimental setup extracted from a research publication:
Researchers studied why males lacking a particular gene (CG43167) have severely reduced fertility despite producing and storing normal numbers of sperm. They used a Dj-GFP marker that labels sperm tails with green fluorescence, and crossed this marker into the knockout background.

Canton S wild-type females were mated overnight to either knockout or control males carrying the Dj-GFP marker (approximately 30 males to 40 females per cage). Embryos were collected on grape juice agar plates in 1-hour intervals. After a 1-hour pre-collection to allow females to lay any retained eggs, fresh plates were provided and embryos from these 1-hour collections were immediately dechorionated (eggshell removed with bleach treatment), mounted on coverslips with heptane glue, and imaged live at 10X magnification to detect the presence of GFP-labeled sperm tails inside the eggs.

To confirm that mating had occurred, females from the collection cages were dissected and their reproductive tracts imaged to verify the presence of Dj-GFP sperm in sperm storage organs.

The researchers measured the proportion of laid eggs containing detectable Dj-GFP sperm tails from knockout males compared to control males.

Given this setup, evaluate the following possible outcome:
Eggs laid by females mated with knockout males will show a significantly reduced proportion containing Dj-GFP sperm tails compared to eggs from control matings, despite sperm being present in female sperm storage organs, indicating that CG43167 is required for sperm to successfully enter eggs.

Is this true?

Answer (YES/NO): YES